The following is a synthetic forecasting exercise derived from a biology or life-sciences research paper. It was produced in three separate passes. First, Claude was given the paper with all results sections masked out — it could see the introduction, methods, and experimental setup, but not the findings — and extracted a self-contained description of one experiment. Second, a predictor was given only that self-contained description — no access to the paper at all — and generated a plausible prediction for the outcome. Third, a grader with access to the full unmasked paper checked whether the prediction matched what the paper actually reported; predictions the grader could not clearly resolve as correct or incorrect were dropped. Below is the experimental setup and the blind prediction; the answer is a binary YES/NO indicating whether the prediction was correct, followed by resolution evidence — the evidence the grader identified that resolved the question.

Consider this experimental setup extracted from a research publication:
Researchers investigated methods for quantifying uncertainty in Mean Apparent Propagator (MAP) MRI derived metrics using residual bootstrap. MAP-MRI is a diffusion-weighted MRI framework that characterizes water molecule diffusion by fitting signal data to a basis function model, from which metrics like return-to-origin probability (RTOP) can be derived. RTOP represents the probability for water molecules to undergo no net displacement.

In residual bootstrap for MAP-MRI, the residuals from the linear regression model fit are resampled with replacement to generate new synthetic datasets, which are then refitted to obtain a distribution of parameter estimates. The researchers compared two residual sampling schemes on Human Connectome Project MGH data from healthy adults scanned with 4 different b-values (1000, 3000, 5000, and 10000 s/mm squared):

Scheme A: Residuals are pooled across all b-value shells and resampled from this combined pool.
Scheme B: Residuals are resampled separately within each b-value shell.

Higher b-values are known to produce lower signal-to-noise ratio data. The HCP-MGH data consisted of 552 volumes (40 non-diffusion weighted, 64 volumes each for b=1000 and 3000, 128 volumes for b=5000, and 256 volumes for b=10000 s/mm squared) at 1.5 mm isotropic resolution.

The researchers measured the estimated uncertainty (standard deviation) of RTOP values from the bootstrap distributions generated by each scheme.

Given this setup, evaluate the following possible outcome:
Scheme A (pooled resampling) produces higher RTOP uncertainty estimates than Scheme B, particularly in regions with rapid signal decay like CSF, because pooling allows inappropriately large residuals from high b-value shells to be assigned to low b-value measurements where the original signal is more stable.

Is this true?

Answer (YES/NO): NO